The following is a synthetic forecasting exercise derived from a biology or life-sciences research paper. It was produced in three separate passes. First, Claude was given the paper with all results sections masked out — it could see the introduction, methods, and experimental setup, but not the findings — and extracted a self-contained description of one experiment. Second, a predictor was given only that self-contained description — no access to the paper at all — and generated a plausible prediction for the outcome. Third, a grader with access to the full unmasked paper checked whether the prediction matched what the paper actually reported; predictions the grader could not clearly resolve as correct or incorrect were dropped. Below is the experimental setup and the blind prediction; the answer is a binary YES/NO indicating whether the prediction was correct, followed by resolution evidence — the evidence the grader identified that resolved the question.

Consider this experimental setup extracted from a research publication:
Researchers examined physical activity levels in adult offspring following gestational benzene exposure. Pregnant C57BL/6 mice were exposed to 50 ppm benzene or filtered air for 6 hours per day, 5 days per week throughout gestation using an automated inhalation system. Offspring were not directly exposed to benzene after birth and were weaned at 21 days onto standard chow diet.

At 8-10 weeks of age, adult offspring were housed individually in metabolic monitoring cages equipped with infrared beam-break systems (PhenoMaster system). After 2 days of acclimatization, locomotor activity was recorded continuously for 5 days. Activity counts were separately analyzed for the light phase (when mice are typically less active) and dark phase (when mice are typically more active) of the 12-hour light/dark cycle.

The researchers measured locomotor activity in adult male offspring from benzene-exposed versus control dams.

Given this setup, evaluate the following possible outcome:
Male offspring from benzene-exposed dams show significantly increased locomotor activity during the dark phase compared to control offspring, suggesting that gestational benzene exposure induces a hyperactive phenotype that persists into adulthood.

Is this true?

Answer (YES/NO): NO